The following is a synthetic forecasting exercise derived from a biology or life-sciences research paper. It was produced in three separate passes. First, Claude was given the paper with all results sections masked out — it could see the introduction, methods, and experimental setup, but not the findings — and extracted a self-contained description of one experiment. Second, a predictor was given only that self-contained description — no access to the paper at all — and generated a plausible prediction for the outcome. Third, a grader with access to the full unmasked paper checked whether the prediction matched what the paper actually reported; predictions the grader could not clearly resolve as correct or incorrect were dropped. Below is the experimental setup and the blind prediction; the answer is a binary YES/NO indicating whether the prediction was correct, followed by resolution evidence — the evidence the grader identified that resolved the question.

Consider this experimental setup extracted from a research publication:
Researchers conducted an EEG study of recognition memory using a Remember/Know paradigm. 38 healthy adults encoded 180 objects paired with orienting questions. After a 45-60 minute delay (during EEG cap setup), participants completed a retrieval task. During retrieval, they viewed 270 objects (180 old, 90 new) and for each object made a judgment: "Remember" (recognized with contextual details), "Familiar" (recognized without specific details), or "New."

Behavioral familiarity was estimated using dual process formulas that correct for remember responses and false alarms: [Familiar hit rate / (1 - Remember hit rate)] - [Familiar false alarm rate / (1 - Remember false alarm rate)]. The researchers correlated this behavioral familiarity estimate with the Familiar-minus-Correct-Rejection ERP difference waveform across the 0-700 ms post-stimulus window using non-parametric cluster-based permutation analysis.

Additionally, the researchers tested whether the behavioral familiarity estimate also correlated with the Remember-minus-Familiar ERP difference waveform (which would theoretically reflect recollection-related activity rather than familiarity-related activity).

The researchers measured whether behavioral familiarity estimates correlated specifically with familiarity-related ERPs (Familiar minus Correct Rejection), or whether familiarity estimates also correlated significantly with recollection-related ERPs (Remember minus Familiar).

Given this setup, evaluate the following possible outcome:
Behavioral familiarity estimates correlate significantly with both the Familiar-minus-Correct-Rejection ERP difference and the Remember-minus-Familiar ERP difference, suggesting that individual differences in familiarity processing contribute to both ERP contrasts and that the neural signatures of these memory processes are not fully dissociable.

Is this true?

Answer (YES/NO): NO